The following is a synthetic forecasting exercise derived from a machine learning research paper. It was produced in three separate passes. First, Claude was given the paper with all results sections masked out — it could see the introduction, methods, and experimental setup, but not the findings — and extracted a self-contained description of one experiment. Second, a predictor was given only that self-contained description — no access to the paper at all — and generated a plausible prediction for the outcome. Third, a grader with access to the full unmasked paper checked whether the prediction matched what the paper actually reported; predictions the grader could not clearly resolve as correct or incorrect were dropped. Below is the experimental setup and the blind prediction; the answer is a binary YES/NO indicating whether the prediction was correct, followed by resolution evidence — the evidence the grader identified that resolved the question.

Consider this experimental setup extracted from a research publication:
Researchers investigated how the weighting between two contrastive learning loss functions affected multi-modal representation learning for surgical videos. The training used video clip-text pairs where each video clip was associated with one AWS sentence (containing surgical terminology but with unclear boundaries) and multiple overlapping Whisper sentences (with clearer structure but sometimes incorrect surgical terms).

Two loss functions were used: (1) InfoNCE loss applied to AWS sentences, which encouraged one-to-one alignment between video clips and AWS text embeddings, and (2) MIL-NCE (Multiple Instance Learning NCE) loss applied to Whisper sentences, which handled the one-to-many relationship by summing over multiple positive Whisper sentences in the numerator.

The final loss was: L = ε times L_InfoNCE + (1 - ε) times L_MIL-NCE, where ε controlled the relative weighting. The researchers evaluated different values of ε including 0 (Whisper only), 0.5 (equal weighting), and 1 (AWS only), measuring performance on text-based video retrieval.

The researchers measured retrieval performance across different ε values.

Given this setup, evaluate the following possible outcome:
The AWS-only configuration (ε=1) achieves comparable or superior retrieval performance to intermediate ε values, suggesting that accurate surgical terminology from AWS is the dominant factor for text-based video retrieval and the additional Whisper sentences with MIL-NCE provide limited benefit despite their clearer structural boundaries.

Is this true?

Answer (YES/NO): NO